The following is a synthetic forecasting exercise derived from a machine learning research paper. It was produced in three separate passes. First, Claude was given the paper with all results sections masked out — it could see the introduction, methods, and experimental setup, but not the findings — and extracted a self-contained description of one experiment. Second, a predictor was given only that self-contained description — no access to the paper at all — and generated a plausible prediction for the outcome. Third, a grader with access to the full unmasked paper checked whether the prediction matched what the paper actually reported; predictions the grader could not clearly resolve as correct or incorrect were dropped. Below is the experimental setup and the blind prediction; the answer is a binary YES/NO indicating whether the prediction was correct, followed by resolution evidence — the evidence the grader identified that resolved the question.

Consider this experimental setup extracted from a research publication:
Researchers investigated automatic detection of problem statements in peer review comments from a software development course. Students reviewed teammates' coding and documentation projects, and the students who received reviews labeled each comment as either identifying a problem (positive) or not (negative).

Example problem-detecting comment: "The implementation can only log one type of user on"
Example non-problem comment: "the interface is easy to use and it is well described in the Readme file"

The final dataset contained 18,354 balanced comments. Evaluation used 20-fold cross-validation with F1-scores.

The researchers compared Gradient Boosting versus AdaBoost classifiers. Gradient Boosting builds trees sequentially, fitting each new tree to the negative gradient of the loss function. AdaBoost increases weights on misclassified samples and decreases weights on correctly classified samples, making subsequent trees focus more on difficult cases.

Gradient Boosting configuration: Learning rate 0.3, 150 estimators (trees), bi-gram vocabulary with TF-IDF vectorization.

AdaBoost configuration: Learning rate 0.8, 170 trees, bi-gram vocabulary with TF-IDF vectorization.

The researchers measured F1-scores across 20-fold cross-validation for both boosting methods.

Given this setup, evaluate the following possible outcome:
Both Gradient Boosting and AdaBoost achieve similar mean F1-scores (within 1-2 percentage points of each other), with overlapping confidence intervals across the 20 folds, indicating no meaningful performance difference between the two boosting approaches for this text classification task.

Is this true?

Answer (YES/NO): NO